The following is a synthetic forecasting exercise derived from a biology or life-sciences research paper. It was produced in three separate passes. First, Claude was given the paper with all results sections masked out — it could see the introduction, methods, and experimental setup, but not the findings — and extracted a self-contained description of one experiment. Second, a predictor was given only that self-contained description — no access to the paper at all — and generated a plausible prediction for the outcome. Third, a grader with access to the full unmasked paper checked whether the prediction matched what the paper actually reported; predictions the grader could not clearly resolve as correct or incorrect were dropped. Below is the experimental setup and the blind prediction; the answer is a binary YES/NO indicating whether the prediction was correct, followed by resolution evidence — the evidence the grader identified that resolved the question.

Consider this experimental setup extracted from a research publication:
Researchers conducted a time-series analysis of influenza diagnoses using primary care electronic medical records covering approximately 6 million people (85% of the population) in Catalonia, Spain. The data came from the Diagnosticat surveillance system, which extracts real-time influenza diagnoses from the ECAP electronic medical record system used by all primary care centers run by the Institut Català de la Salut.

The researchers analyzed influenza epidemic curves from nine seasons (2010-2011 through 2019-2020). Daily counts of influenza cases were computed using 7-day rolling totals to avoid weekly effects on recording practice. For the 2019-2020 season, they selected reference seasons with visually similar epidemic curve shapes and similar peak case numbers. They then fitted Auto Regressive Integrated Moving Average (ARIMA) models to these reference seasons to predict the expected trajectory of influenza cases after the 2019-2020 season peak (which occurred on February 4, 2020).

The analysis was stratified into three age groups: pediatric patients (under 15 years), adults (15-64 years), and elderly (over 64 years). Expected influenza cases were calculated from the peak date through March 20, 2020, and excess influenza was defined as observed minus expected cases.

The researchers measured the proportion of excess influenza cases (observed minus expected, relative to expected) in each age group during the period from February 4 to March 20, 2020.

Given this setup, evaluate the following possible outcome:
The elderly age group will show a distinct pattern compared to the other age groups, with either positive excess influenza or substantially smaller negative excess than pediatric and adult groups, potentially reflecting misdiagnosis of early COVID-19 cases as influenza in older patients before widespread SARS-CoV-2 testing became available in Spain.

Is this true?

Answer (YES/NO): NO